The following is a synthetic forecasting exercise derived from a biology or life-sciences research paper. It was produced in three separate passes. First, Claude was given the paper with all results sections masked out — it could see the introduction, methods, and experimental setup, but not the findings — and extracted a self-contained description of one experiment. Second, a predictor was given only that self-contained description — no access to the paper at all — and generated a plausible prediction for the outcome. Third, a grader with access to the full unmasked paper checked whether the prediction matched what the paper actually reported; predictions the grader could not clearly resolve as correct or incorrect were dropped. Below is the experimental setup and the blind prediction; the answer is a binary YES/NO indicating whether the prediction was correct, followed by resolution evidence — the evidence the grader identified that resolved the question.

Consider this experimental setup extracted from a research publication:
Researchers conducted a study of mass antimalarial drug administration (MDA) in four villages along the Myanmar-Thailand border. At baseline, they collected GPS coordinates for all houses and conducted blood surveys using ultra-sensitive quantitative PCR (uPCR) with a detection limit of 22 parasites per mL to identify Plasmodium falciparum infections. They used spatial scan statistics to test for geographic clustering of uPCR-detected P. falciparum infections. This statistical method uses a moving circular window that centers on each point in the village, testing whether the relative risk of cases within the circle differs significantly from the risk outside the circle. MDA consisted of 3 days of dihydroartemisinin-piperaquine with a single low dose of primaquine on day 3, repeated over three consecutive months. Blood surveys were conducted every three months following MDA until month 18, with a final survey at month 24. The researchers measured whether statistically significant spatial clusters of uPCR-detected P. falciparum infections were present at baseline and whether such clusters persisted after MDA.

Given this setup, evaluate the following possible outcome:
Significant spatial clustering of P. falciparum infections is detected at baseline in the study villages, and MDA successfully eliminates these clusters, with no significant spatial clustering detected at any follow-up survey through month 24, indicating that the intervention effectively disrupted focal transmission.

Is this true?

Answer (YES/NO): YES